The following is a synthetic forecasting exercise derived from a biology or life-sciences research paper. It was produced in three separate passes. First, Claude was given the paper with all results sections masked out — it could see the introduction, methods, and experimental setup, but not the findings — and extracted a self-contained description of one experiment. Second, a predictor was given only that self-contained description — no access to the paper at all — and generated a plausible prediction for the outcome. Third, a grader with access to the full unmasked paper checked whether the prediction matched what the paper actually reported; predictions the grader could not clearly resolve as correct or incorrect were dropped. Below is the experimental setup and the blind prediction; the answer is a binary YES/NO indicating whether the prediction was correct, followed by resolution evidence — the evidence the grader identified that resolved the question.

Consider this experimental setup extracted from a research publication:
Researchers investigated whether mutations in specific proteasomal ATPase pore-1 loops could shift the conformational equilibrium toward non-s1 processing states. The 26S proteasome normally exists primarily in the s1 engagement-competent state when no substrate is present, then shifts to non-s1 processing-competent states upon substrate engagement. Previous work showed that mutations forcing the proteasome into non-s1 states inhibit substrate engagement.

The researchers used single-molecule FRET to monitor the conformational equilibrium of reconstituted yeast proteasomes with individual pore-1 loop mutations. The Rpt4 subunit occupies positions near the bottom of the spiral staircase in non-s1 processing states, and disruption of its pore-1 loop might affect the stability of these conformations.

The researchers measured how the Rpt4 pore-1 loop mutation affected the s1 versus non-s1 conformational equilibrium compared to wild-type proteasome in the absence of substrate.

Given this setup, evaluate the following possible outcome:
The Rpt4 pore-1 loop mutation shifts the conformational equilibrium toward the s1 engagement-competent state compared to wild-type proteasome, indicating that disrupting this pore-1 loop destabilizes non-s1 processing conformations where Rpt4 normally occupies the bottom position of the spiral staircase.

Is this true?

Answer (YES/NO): NO